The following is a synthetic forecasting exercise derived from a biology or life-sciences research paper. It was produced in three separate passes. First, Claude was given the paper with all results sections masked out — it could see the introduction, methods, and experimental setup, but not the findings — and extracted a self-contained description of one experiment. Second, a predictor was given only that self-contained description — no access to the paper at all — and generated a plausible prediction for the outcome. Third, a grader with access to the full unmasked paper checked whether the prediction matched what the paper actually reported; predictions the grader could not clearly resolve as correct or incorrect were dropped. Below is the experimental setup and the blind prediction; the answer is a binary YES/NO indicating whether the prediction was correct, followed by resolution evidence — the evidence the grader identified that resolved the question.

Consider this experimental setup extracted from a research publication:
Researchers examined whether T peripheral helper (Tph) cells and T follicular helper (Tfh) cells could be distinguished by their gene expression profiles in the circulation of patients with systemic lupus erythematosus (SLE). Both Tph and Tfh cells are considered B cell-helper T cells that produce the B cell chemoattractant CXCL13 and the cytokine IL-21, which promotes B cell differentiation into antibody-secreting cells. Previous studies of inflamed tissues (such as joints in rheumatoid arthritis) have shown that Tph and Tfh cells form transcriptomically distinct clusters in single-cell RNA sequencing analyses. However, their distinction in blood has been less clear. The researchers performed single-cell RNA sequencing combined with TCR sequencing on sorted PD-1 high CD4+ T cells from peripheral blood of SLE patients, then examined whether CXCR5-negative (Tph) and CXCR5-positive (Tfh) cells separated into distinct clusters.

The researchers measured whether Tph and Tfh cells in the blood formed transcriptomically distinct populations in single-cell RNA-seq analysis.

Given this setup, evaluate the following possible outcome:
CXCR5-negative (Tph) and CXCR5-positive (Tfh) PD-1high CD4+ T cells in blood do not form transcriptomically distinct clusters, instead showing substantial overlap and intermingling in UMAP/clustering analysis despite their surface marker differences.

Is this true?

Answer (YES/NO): NO